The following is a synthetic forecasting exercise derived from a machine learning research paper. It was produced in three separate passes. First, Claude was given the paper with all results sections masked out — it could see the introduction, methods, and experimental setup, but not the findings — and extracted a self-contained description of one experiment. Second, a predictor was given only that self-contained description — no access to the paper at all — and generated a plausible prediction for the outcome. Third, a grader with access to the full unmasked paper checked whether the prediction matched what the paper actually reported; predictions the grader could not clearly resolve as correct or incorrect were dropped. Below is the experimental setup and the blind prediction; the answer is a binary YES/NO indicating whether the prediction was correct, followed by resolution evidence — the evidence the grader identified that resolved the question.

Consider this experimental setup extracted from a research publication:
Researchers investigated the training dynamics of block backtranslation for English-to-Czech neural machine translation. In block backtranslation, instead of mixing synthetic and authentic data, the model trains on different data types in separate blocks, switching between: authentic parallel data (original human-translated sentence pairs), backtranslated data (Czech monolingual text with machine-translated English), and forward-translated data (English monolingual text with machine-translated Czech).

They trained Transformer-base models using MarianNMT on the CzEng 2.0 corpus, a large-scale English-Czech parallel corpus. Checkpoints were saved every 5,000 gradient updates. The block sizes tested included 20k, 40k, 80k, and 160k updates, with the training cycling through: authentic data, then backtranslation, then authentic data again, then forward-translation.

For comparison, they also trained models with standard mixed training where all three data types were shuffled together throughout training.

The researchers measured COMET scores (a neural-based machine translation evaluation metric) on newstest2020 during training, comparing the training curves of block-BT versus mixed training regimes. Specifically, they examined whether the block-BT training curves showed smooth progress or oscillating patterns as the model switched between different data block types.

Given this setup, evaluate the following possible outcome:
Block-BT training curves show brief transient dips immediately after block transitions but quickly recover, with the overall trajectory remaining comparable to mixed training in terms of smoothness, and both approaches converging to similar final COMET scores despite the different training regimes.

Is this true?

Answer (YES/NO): NO